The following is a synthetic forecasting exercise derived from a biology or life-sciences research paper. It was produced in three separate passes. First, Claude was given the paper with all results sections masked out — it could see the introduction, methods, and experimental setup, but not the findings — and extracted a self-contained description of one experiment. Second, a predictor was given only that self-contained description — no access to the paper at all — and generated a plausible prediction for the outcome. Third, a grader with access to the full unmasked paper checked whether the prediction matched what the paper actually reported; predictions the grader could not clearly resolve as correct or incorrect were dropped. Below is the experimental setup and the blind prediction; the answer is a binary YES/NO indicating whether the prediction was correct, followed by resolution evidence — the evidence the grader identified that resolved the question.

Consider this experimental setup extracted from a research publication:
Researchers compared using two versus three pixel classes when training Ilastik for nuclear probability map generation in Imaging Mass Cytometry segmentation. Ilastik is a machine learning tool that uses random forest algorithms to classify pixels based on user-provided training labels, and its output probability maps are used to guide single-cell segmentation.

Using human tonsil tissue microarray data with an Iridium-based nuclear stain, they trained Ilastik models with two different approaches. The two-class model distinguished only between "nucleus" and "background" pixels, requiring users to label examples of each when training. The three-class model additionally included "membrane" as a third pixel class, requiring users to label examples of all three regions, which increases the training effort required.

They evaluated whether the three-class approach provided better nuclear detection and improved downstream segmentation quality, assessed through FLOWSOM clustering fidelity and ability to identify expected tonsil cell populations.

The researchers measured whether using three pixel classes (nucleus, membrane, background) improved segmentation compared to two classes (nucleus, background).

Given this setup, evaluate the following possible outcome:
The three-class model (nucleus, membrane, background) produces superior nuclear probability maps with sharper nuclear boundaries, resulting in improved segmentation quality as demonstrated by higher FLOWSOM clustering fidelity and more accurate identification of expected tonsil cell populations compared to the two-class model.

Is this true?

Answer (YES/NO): NO